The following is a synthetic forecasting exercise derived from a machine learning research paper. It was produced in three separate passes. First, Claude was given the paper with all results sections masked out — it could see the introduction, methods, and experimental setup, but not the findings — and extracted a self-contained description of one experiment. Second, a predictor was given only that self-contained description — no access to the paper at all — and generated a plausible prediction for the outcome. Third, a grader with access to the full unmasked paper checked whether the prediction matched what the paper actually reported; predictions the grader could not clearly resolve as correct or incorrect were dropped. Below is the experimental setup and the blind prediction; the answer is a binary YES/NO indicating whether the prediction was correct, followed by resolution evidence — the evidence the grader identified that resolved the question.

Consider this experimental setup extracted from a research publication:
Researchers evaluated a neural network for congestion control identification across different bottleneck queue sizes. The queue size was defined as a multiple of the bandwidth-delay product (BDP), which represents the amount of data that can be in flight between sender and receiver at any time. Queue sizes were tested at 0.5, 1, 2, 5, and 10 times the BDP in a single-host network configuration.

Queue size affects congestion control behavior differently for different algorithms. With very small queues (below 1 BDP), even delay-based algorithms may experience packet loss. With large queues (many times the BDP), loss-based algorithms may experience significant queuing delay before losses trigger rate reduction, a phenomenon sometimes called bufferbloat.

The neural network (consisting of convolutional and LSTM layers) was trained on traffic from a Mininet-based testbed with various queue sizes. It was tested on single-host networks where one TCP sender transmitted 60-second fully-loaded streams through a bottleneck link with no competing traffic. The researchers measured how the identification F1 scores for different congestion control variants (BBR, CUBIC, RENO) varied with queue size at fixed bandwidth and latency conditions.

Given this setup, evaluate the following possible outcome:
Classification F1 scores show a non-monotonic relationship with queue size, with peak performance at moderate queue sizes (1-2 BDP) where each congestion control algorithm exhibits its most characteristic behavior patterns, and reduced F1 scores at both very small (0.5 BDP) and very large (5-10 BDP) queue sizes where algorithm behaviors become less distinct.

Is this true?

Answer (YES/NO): NO